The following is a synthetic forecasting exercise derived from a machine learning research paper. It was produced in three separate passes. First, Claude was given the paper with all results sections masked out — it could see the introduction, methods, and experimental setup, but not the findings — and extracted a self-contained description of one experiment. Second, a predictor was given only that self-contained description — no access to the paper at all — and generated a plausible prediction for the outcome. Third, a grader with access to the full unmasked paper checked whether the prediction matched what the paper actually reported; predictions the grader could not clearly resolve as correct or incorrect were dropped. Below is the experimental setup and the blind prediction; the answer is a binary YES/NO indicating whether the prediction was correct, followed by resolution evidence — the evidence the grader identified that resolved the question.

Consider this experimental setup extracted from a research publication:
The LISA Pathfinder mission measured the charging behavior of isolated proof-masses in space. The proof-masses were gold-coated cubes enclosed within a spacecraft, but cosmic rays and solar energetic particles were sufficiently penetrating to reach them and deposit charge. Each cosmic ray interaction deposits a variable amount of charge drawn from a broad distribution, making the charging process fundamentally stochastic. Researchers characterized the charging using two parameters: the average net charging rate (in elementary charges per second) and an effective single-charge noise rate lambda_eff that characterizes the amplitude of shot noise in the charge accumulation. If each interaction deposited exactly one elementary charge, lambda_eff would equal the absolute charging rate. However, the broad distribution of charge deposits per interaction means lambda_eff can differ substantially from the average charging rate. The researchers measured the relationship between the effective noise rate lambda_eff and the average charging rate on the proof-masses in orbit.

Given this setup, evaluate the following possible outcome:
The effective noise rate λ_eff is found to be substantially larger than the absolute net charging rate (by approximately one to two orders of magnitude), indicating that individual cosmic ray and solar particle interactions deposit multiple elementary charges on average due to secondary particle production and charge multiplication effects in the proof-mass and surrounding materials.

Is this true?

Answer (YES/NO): YES